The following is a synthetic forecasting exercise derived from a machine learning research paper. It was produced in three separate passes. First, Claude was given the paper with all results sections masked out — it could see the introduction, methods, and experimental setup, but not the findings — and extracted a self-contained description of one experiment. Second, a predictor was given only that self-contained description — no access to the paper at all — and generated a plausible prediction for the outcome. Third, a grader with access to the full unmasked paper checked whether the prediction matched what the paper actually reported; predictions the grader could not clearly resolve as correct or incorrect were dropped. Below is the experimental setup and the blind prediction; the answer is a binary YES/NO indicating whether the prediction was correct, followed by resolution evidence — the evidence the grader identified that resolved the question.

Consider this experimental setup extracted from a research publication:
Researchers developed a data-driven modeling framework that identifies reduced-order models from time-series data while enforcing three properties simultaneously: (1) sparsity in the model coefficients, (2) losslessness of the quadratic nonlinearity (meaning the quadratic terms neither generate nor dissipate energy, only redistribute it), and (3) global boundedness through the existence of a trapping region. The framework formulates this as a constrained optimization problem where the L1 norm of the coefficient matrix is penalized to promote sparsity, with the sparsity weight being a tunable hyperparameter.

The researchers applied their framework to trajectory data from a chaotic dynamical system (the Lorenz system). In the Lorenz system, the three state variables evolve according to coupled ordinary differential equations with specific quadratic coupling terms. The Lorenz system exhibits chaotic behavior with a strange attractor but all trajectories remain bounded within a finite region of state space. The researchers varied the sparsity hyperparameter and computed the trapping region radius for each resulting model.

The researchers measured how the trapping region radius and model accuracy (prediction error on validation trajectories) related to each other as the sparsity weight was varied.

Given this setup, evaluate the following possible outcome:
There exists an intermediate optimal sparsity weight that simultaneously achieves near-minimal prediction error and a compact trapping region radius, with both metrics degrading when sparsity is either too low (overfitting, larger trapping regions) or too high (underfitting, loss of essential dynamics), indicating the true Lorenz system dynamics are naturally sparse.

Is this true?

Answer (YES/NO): NO